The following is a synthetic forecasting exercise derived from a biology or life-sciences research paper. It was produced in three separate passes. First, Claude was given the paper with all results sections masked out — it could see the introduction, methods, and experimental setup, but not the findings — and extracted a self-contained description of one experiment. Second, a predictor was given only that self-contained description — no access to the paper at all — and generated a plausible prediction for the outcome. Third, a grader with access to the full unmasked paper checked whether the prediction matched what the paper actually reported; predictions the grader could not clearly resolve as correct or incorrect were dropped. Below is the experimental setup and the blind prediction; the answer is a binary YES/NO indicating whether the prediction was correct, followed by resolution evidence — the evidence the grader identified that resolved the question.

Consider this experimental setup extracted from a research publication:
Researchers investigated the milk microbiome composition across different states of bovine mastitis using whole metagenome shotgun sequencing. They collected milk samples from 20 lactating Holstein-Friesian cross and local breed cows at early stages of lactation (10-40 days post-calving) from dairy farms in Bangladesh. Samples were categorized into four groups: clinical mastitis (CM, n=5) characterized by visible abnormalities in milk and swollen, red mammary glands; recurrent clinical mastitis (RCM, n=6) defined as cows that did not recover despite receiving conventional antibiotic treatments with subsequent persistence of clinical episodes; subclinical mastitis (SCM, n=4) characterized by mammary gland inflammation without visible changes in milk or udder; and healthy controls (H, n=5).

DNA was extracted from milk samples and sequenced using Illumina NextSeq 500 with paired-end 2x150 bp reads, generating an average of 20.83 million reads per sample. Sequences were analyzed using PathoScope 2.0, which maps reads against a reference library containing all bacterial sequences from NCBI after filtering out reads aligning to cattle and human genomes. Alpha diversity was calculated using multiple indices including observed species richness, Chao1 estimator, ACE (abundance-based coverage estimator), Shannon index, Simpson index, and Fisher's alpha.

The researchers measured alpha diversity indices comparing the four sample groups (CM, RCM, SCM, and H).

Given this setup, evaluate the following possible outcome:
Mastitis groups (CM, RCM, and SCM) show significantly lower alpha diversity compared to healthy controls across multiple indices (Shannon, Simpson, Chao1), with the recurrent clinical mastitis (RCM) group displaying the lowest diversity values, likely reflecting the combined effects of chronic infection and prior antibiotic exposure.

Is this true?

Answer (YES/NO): NO